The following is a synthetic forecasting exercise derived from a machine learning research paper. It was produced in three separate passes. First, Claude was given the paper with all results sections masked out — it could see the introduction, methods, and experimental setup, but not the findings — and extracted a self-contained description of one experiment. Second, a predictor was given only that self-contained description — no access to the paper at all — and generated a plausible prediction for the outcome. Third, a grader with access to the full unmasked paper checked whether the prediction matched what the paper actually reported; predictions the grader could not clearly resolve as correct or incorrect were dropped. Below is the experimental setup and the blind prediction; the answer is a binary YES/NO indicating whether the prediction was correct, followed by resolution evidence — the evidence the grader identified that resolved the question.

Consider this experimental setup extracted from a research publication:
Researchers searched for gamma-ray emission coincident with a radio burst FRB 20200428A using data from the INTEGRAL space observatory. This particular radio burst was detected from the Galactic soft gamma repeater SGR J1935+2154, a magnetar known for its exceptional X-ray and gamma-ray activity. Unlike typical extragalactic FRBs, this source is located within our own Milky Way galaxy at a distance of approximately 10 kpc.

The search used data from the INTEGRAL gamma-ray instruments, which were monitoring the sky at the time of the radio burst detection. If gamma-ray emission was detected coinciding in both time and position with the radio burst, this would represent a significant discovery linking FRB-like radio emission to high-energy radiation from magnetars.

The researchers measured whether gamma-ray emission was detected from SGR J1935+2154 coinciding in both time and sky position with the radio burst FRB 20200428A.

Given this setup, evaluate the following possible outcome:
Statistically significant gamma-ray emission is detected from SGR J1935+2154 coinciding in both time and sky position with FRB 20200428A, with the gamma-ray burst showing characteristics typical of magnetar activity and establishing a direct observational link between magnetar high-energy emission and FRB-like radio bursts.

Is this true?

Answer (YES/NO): YES